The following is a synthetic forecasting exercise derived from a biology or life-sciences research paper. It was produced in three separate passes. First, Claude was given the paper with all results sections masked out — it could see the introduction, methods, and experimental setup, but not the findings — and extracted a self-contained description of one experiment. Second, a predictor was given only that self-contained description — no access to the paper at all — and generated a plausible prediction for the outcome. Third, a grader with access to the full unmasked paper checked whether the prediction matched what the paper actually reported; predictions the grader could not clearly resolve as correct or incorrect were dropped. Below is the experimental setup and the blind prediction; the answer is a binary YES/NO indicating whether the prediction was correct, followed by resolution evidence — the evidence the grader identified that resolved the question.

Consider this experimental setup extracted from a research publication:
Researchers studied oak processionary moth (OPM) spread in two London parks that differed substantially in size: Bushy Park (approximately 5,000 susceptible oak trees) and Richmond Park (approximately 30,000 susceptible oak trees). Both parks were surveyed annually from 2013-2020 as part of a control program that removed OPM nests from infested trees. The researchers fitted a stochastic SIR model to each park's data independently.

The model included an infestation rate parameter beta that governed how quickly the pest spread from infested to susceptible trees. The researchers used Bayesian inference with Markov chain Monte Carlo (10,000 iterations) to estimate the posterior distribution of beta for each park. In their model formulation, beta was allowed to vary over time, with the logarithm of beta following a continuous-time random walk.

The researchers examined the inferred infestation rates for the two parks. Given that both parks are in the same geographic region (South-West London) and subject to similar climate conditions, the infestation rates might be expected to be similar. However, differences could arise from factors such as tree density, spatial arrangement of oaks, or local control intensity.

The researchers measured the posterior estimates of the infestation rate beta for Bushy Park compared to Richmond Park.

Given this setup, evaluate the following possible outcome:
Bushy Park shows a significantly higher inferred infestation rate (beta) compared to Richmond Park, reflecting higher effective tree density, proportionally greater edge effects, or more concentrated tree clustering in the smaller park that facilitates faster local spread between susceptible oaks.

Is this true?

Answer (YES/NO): YES